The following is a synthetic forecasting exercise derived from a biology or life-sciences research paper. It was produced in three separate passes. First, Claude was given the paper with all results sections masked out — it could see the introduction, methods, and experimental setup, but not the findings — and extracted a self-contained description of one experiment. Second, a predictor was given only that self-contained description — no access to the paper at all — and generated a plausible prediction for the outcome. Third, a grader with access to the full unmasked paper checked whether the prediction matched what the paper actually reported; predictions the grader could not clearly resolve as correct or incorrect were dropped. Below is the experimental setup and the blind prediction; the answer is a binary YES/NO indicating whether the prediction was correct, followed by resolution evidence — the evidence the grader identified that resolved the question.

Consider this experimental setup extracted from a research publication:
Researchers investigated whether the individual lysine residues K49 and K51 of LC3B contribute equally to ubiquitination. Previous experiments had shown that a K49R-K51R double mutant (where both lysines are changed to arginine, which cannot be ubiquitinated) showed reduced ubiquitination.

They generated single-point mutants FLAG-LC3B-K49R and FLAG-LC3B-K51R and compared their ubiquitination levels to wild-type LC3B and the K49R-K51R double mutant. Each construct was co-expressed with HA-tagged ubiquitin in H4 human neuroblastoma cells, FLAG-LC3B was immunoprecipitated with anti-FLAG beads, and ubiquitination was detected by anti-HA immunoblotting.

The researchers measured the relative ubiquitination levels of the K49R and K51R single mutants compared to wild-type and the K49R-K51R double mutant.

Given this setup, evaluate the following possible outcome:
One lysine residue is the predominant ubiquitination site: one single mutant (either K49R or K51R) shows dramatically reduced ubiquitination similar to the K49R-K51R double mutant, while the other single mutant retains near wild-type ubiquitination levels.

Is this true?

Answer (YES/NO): YES